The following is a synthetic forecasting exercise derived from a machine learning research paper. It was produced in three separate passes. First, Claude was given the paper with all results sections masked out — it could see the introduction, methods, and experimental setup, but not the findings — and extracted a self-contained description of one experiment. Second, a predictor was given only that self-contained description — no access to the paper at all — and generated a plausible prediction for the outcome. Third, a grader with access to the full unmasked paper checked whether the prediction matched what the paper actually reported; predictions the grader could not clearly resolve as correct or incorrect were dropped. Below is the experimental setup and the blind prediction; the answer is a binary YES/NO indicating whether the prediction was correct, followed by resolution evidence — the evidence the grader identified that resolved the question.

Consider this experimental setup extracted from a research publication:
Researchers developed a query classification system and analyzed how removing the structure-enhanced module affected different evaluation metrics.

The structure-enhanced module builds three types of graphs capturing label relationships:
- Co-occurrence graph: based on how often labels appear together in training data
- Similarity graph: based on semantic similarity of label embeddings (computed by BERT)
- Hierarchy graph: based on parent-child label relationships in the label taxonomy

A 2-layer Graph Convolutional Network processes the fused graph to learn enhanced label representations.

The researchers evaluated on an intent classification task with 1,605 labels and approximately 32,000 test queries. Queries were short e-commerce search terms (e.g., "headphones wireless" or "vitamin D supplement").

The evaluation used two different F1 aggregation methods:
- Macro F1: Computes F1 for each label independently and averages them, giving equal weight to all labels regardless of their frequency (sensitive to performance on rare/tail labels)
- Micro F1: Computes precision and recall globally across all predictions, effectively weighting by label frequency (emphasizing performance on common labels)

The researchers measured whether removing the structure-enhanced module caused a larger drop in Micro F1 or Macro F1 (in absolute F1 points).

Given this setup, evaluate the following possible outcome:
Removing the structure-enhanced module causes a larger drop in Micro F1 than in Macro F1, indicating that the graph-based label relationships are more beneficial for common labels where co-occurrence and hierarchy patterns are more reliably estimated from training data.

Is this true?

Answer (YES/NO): NO